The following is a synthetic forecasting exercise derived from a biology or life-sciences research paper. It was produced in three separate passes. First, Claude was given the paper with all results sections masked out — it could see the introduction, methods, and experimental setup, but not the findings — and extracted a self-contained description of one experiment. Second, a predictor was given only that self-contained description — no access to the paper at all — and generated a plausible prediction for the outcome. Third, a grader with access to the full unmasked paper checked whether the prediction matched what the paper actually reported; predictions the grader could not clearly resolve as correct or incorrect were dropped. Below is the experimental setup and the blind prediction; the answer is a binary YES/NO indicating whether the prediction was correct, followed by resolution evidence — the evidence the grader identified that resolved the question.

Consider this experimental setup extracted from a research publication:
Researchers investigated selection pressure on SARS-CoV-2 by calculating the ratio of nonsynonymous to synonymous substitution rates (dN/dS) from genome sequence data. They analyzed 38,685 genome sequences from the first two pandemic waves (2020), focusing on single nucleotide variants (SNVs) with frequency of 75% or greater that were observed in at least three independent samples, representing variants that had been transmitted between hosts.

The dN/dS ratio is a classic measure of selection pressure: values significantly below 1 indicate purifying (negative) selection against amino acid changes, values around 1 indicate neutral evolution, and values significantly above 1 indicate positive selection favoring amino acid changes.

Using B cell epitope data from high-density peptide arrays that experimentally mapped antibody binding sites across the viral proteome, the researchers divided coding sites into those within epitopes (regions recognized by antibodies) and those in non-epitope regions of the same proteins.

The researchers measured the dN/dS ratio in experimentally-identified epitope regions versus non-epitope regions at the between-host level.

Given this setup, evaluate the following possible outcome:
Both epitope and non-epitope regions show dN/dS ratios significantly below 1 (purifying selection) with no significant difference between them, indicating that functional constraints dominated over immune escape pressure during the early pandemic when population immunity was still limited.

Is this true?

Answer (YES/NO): NO